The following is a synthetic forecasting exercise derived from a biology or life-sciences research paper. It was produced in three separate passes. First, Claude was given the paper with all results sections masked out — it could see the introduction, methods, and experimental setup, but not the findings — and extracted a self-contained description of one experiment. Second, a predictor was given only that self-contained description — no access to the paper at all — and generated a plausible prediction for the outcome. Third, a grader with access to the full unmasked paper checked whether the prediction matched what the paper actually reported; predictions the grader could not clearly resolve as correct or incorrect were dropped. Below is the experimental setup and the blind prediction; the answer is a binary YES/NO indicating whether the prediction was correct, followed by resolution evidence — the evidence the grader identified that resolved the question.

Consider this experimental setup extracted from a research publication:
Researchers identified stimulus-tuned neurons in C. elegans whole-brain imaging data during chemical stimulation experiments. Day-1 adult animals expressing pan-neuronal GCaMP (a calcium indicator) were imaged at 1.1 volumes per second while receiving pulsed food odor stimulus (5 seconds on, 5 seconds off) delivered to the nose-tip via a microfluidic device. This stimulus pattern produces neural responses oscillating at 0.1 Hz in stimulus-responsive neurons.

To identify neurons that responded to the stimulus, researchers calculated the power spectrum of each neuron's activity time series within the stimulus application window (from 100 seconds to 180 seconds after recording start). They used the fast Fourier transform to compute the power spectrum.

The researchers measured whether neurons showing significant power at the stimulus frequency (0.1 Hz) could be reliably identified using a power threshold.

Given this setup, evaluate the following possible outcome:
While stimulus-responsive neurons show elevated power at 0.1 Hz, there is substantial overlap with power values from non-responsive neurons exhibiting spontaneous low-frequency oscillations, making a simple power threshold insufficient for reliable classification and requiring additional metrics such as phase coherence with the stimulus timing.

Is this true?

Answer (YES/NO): NO